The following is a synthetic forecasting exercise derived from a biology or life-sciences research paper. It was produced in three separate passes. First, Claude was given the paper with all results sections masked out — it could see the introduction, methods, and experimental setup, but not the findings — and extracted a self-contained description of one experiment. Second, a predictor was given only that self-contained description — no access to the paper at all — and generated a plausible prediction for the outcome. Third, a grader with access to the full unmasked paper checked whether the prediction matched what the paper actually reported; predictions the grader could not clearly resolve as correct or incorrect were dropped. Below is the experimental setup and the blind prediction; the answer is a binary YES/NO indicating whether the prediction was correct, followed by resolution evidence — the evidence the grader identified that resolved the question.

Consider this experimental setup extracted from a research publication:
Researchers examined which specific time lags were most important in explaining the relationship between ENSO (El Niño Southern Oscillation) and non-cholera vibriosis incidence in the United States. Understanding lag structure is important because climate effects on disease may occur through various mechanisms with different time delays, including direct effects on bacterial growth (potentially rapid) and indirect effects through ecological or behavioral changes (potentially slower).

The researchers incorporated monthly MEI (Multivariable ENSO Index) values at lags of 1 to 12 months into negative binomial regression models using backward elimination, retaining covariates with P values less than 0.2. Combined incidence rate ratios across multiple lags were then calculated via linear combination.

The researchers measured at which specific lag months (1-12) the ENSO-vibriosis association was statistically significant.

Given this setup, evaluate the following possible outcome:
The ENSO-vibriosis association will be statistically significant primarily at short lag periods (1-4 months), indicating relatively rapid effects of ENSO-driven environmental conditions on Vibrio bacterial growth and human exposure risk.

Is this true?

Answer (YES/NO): NO